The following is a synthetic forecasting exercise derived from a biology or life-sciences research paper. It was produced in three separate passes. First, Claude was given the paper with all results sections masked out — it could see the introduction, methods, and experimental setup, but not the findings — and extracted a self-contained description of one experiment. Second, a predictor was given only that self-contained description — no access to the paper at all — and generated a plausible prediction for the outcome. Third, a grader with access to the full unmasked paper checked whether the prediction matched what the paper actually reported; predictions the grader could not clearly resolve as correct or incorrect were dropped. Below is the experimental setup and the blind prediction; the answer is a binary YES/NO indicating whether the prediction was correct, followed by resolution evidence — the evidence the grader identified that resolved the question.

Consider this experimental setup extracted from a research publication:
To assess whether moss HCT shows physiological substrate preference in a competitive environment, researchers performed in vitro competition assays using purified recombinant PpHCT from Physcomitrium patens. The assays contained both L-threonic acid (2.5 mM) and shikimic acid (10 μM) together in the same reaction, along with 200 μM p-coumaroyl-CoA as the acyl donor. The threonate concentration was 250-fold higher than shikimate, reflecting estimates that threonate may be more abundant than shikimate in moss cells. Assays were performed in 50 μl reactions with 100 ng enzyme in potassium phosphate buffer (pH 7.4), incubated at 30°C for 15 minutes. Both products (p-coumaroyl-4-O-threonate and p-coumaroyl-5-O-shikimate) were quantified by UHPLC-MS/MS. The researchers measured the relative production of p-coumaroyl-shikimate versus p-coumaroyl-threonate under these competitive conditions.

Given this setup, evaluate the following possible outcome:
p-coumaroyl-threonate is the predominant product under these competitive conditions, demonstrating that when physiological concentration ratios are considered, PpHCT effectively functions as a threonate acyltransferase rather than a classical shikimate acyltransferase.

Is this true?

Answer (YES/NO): NO